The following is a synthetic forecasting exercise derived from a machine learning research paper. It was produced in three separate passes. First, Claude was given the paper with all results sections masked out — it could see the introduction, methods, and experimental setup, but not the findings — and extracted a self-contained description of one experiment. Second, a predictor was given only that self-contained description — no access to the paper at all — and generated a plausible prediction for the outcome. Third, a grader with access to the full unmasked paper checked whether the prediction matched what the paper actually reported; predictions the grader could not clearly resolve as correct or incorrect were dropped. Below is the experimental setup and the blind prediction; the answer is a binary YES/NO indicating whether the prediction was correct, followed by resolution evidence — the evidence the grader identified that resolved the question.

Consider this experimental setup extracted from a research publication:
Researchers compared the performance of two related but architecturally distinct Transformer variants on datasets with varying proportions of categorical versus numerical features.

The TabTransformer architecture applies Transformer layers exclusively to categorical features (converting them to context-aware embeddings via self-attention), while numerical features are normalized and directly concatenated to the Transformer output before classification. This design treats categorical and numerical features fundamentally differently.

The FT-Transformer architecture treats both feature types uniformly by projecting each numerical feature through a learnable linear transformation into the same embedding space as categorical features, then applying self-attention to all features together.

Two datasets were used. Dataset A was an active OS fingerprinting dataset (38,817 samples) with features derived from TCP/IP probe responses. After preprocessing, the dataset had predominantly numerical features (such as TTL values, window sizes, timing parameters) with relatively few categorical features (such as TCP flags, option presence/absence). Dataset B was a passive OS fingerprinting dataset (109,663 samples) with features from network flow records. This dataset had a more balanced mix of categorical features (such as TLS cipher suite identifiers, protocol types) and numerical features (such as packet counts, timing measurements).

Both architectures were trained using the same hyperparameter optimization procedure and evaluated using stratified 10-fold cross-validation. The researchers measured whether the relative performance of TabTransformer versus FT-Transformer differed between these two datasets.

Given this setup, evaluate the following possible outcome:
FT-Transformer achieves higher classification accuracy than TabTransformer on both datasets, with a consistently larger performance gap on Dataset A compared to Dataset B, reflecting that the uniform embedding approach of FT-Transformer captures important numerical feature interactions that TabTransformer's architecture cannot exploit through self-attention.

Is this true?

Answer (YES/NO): NO